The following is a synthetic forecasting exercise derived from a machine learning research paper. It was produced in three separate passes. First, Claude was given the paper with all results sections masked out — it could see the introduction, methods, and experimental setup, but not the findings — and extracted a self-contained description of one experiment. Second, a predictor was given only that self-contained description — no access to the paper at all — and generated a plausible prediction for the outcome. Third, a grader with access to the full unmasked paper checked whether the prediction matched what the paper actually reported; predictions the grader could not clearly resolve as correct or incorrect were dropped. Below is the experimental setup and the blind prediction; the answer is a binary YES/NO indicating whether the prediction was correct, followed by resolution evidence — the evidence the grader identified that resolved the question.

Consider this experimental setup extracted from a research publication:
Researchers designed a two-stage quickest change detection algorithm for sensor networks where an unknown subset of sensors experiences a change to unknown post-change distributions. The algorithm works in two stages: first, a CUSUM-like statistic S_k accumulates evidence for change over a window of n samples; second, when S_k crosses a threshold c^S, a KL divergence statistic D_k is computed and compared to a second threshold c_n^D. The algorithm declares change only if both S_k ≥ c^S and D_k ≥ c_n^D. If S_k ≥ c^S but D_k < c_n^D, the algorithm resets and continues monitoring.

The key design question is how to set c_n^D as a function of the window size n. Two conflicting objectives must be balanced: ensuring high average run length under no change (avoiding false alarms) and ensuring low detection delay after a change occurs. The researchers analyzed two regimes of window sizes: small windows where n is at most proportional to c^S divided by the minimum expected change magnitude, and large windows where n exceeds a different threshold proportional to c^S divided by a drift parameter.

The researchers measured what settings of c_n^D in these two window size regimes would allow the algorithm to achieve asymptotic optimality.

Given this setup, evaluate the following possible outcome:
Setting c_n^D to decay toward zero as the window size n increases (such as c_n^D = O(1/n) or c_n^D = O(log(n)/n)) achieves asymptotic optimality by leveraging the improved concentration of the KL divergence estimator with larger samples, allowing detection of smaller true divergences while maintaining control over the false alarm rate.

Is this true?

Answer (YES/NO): NO